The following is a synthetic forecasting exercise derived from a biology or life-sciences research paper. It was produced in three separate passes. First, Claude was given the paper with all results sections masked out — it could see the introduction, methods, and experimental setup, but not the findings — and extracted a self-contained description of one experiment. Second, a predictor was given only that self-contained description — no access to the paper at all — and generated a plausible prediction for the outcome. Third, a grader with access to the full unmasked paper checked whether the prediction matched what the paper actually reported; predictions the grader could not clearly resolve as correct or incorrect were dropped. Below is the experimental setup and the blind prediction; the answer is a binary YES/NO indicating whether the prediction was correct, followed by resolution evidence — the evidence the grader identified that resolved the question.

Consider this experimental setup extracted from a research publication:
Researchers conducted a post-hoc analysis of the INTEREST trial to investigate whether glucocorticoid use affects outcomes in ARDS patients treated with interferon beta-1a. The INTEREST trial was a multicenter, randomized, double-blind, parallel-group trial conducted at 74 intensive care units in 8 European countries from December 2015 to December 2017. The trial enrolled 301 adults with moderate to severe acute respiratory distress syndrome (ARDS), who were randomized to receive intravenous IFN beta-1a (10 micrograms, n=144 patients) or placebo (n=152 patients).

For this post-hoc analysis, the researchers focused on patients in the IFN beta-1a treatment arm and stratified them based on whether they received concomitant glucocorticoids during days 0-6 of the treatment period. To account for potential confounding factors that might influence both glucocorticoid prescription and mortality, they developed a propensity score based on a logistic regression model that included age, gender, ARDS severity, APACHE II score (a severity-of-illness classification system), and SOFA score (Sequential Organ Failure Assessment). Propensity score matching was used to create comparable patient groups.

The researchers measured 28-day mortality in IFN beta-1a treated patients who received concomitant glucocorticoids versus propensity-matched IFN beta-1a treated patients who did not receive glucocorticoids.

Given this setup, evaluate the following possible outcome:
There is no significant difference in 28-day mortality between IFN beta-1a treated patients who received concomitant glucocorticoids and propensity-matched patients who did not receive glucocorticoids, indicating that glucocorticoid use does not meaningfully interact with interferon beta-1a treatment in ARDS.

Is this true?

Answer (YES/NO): NO